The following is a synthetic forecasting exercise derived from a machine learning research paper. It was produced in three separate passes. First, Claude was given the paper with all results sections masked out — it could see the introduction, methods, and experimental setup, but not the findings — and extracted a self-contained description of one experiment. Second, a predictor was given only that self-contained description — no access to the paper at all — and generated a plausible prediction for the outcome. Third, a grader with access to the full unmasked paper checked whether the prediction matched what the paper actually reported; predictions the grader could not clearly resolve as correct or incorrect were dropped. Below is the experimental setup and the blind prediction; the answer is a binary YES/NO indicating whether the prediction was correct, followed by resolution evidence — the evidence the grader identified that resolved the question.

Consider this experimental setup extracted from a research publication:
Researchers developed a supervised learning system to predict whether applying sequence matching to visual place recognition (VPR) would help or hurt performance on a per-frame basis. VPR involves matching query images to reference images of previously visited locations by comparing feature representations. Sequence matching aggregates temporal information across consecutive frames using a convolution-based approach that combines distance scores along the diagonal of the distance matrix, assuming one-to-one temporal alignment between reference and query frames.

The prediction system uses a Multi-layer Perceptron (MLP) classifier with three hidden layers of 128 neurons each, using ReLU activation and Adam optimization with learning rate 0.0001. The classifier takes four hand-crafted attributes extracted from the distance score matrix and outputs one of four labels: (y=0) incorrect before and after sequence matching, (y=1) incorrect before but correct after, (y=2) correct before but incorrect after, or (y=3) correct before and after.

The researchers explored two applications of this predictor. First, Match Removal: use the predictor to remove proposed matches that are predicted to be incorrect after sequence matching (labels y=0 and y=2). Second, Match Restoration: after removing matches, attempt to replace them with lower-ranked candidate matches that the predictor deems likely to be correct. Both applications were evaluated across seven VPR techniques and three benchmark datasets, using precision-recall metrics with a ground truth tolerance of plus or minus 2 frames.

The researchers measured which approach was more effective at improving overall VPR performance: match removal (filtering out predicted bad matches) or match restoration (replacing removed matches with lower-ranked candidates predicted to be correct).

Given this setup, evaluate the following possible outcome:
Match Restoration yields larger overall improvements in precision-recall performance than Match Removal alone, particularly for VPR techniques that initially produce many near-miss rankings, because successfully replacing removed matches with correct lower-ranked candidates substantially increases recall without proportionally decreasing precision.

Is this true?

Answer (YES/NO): NO